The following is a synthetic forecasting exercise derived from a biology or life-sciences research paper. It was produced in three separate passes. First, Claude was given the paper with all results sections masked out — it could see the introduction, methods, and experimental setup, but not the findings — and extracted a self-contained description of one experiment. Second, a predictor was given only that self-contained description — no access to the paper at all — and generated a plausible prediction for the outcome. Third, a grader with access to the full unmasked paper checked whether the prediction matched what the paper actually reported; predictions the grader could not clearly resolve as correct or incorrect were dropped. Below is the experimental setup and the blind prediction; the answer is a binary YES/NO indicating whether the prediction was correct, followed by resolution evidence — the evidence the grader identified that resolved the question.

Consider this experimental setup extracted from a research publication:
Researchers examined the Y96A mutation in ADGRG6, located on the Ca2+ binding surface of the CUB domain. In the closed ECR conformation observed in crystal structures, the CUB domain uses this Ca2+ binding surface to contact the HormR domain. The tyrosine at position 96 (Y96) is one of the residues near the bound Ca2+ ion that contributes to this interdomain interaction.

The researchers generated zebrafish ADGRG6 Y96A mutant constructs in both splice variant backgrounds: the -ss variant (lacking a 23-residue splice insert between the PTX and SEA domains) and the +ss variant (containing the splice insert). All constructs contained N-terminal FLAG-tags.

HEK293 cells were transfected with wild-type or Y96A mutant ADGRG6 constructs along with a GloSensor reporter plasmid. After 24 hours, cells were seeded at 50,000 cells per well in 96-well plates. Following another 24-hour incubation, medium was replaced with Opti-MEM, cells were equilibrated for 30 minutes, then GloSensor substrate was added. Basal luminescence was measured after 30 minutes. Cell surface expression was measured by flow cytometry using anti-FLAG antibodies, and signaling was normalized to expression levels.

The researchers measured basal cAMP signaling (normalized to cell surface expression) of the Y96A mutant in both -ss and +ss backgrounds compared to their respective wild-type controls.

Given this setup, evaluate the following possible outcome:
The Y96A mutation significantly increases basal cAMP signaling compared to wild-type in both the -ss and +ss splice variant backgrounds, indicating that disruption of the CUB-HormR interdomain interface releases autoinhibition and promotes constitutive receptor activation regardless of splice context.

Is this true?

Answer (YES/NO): NO